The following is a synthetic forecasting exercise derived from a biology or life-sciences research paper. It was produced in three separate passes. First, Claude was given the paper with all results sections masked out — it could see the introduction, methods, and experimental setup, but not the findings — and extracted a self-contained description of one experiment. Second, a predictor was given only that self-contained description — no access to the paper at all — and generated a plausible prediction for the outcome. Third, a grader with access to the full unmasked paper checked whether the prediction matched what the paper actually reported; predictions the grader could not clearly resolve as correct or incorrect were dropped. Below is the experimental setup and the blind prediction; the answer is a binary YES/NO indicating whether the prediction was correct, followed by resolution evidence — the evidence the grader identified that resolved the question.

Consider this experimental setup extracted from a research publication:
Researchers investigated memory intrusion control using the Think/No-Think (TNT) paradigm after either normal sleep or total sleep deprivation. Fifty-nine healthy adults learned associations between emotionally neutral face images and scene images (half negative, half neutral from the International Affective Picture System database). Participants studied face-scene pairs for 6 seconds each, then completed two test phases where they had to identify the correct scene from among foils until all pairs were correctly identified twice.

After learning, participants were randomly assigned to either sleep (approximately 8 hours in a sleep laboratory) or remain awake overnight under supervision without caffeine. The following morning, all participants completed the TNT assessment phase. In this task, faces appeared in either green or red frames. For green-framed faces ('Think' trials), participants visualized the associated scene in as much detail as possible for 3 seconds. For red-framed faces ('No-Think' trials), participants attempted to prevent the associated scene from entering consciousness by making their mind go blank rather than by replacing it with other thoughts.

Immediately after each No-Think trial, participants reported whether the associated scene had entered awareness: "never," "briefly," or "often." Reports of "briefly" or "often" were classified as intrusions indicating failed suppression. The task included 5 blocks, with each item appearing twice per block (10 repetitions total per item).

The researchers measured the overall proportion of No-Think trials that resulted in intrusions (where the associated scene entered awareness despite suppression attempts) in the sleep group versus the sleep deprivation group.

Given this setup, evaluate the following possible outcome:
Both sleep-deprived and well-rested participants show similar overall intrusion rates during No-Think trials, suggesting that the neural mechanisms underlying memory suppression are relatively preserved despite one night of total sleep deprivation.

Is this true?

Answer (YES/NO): NO